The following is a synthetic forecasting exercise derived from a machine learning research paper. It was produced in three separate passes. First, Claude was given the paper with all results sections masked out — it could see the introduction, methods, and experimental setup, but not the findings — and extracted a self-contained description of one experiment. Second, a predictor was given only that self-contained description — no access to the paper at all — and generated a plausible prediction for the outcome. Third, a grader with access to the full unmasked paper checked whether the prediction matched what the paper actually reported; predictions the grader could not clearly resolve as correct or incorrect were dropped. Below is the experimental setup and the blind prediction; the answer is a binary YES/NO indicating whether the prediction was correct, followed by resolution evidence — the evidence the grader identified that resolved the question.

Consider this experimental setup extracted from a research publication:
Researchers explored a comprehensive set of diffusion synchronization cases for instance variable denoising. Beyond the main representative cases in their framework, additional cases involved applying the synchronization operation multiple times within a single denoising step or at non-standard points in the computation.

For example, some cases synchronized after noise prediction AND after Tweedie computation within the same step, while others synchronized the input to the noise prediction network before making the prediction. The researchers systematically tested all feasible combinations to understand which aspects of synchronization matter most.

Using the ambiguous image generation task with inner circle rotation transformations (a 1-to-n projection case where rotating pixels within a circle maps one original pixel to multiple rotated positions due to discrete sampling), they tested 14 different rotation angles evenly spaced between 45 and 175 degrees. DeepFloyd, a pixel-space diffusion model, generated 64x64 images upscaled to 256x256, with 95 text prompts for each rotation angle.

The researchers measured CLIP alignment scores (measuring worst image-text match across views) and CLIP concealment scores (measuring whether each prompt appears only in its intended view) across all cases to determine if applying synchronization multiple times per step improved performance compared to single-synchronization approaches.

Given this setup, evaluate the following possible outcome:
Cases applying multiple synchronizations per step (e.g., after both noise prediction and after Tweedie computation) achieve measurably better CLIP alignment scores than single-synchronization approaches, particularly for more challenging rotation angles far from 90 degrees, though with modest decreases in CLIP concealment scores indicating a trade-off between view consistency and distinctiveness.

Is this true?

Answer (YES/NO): NO